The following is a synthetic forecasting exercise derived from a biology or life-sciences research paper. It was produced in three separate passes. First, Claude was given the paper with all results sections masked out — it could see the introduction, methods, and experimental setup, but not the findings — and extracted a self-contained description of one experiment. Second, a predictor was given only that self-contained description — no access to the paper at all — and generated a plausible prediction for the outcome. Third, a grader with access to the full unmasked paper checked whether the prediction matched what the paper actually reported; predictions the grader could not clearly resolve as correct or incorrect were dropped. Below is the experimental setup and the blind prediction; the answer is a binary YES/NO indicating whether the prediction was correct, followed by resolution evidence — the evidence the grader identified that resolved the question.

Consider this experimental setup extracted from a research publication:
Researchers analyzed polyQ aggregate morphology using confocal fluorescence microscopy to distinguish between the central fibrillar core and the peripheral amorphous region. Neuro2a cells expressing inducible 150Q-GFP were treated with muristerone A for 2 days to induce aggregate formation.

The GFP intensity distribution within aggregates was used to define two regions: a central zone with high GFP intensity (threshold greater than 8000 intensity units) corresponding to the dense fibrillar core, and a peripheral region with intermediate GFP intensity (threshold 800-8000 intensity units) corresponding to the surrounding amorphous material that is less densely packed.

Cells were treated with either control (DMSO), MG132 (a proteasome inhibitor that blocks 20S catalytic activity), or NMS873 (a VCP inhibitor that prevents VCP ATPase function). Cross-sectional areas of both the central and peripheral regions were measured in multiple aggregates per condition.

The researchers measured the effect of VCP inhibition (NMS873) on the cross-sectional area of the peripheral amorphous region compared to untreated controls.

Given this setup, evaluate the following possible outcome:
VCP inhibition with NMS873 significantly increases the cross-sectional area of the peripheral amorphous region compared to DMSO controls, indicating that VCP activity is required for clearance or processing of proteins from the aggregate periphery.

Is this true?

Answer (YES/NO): YES